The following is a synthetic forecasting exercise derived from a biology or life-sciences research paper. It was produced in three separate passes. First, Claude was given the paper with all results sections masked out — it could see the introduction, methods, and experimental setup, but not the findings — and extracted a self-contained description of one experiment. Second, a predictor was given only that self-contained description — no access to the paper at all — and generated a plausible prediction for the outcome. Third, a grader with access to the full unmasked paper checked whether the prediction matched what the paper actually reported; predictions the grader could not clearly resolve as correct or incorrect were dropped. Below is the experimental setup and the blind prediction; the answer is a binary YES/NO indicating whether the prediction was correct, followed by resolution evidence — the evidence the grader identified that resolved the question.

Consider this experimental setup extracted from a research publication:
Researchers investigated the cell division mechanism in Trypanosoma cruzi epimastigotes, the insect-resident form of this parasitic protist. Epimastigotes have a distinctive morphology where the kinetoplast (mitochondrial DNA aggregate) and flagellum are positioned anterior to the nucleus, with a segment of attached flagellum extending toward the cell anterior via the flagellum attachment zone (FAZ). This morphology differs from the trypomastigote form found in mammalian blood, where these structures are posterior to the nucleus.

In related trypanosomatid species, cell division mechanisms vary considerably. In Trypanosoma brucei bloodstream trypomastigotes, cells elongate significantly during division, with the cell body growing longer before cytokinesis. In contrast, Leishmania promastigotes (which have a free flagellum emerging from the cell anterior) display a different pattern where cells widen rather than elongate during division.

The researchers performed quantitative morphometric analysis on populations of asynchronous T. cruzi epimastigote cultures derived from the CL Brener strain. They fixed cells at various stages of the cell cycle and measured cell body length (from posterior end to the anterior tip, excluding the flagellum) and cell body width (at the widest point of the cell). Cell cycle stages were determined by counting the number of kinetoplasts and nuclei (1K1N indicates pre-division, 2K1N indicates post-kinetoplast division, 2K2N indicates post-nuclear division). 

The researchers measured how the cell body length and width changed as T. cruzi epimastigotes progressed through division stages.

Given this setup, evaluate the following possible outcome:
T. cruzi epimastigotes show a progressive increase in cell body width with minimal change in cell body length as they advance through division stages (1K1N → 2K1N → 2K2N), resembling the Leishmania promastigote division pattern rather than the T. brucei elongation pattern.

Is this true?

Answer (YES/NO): NO